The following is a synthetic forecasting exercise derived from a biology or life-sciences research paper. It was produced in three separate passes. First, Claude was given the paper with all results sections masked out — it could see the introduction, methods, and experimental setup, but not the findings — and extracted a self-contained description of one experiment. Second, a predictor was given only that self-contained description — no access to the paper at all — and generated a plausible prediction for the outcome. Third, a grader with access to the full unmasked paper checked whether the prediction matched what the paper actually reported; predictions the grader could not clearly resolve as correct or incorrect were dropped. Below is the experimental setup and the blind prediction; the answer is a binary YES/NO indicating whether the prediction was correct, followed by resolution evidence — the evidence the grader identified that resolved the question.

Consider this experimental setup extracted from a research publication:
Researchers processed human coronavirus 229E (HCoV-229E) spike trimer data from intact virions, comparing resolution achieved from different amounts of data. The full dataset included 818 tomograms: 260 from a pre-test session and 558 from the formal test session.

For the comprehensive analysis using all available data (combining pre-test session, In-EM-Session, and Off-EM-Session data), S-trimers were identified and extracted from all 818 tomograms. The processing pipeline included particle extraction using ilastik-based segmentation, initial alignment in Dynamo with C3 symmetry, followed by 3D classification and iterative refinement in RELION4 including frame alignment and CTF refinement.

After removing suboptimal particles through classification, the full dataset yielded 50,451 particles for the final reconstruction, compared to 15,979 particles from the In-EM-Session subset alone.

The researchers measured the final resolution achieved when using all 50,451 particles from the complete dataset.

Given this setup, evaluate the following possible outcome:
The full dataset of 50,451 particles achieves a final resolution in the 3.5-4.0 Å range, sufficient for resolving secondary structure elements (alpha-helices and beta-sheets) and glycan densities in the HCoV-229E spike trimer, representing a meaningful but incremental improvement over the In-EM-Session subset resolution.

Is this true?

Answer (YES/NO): YES